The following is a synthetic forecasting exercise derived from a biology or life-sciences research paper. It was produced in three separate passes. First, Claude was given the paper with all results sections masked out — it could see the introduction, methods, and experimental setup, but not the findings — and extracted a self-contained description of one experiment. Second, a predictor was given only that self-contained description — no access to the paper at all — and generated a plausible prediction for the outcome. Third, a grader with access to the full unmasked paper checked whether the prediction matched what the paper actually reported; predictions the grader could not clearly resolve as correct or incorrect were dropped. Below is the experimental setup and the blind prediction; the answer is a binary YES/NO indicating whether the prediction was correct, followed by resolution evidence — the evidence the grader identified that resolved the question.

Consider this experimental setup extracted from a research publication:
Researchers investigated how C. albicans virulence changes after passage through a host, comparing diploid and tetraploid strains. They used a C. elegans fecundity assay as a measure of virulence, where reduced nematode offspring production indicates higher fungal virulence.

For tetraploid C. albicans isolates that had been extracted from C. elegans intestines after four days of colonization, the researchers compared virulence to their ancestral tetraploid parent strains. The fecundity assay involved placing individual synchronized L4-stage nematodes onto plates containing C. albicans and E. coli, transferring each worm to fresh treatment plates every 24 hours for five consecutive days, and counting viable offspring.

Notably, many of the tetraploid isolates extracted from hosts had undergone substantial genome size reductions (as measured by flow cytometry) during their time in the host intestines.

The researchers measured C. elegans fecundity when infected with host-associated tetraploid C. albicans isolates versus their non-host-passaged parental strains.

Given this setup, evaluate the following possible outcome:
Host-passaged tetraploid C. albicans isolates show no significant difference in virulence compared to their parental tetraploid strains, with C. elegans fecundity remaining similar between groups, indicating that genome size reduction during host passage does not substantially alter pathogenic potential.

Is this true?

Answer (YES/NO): NO